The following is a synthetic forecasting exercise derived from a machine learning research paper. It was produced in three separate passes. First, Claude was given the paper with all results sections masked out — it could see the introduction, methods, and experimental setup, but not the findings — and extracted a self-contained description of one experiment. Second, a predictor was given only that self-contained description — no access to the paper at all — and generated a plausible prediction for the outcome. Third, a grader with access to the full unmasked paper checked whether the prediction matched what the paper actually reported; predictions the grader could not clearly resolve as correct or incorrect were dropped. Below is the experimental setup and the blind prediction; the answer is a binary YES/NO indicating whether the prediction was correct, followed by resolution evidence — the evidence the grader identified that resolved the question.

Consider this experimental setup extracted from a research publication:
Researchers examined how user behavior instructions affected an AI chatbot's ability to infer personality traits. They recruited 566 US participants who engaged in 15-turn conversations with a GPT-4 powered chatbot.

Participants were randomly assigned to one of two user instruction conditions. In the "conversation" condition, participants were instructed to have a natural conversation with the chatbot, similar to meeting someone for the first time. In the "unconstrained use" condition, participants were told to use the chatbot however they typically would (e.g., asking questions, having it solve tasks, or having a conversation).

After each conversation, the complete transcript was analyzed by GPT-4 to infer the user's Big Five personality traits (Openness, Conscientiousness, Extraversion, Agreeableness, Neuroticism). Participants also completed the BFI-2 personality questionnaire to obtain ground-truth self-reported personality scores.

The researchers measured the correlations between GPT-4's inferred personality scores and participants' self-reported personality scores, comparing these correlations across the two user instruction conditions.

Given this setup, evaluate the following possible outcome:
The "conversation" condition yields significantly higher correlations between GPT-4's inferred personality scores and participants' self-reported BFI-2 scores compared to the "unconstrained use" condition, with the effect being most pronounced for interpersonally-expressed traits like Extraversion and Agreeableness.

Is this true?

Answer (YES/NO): NO